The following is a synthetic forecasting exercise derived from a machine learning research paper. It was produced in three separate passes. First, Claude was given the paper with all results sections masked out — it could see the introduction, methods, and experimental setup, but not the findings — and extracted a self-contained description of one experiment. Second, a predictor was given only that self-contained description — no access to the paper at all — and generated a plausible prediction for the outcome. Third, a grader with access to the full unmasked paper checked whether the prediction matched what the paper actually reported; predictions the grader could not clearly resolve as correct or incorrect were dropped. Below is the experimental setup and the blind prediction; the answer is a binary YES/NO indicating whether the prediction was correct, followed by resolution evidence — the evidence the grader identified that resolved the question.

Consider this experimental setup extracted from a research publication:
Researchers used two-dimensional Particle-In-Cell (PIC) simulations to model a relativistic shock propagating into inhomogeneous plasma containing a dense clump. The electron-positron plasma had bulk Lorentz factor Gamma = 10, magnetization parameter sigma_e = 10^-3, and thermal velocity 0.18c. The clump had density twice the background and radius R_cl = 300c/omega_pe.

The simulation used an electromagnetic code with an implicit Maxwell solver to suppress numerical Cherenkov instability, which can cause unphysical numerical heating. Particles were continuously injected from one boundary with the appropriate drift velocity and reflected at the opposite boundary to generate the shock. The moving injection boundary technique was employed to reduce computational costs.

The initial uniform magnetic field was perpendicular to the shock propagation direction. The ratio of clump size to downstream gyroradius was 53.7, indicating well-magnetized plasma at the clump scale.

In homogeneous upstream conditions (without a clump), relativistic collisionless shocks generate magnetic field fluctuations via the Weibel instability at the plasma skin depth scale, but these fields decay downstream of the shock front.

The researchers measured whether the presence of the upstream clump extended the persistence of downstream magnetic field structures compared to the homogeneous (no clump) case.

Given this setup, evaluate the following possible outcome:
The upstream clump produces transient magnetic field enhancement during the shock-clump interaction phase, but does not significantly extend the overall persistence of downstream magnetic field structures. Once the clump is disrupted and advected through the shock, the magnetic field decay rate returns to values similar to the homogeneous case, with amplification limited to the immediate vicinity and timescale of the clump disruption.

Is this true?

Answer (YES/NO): YES